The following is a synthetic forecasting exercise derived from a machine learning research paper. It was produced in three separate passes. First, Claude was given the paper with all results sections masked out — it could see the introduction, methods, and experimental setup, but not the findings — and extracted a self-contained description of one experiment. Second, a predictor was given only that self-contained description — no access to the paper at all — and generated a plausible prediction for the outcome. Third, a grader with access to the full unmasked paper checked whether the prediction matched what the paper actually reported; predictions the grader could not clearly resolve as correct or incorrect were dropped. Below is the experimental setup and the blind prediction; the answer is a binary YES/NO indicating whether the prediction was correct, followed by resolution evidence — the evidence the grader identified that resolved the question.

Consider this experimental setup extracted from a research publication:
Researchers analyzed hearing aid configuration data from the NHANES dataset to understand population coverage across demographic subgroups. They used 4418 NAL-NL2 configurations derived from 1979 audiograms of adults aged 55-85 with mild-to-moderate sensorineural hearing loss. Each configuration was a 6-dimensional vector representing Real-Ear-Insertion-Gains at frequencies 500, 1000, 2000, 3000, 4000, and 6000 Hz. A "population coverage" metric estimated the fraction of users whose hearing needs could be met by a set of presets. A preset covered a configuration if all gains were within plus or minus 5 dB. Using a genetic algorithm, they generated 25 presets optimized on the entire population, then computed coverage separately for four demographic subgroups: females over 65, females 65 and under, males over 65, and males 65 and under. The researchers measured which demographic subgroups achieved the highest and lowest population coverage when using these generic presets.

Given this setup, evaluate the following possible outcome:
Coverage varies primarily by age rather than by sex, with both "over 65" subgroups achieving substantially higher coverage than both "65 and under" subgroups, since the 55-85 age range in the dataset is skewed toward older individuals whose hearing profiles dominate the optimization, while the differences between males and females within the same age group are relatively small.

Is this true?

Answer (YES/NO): NO